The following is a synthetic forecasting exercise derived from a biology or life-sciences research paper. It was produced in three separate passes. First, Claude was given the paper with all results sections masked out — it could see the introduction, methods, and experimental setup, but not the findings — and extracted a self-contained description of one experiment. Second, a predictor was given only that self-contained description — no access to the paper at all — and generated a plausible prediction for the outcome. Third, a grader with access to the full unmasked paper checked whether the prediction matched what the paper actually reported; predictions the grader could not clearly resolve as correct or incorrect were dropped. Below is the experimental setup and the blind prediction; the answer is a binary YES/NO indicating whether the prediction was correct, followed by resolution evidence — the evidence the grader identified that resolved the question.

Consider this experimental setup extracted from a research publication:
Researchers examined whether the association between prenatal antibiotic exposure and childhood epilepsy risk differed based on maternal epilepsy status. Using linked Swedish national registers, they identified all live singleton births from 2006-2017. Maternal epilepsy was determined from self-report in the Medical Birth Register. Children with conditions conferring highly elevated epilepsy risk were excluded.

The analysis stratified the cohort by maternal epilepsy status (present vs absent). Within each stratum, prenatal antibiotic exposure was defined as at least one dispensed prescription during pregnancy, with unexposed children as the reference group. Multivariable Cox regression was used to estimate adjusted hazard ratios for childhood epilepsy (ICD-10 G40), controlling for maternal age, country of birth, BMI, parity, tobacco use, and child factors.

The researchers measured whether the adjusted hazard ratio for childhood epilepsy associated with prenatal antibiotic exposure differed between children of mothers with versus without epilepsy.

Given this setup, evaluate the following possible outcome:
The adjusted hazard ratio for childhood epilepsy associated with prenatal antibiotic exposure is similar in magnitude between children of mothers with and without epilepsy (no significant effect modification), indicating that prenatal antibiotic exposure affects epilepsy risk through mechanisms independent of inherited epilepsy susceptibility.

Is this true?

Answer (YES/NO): NO